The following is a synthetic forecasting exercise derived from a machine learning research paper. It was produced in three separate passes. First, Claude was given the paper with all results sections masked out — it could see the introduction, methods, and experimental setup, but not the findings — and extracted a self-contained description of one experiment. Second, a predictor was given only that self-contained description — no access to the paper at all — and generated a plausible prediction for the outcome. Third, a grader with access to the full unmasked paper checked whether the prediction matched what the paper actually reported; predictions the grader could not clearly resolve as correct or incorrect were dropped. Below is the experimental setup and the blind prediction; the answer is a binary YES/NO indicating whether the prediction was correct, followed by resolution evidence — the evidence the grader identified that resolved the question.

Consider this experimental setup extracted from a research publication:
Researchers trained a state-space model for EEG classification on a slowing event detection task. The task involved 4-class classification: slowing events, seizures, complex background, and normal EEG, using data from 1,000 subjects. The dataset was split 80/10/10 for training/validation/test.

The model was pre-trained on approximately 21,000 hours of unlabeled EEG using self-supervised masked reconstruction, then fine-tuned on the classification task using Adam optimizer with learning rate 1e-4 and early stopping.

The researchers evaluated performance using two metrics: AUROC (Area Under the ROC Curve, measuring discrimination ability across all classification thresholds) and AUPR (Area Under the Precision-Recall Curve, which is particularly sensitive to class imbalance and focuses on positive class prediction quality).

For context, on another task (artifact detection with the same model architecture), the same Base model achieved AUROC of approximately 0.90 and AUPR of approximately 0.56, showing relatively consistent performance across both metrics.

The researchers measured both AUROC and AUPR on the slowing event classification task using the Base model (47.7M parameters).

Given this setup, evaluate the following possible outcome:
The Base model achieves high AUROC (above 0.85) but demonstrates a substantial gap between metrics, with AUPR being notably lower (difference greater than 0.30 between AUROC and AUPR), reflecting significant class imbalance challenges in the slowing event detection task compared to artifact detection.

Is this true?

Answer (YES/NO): NO